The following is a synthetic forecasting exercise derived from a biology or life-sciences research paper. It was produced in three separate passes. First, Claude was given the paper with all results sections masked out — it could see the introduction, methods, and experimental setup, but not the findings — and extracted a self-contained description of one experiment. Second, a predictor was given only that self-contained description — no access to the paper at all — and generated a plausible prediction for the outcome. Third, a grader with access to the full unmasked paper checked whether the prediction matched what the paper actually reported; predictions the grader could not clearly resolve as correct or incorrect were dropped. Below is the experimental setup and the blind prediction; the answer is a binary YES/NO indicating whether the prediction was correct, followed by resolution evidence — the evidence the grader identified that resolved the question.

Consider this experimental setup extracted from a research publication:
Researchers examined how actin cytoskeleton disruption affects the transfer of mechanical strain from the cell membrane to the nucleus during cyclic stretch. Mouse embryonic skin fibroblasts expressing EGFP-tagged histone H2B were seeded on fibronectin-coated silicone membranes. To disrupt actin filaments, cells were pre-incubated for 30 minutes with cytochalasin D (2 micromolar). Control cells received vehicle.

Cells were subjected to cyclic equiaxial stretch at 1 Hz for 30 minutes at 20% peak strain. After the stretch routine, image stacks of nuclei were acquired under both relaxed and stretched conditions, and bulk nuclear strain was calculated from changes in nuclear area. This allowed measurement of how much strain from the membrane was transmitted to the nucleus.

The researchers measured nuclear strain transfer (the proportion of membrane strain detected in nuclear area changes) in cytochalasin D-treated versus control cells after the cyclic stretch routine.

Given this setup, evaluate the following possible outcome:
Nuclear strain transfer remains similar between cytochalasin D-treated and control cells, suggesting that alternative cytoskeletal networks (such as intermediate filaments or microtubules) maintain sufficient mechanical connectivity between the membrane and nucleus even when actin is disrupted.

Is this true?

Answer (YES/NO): NO